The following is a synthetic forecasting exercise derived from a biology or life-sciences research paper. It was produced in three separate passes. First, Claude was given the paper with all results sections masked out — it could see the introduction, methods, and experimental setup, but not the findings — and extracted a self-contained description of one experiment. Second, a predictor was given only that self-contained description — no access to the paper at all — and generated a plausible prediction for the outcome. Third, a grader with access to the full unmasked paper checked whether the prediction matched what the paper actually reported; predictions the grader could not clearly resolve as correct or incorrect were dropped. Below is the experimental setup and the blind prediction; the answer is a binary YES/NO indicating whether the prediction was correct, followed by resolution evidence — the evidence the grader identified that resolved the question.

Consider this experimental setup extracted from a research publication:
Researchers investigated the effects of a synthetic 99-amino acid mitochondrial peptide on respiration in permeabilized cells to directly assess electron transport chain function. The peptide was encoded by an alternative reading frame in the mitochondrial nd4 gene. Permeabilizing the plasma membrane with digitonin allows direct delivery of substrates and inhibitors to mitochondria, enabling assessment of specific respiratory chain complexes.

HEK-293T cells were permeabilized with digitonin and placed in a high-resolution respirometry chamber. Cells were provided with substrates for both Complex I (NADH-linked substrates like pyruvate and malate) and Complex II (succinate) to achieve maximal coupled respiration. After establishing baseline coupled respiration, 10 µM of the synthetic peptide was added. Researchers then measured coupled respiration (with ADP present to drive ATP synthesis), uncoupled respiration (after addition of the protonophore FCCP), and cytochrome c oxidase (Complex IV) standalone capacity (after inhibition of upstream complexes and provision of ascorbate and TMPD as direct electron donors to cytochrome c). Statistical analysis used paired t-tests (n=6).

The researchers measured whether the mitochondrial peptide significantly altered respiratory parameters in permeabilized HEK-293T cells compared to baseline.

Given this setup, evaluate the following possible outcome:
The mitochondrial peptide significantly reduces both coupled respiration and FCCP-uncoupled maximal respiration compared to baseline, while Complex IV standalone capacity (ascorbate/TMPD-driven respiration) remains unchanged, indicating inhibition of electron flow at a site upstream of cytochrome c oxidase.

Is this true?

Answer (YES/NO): NO